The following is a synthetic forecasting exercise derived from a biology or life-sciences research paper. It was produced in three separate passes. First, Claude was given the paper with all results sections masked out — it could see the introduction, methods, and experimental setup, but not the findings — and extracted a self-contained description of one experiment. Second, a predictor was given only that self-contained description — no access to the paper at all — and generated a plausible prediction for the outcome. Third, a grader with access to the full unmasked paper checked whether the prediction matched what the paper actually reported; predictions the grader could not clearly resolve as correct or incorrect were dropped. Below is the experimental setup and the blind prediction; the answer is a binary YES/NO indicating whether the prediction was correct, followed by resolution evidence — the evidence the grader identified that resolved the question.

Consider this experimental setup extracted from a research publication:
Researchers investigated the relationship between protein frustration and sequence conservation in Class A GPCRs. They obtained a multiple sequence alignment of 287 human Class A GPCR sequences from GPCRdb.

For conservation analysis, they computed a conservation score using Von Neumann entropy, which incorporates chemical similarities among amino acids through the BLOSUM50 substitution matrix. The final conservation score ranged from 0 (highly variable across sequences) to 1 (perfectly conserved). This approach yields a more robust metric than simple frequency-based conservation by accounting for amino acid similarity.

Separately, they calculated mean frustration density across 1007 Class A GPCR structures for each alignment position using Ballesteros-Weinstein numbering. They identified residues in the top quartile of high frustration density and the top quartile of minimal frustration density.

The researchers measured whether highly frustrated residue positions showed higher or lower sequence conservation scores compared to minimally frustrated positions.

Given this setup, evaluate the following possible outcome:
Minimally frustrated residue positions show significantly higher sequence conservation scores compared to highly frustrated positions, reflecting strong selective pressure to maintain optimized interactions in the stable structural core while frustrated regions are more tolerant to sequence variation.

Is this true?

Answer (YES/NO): YES